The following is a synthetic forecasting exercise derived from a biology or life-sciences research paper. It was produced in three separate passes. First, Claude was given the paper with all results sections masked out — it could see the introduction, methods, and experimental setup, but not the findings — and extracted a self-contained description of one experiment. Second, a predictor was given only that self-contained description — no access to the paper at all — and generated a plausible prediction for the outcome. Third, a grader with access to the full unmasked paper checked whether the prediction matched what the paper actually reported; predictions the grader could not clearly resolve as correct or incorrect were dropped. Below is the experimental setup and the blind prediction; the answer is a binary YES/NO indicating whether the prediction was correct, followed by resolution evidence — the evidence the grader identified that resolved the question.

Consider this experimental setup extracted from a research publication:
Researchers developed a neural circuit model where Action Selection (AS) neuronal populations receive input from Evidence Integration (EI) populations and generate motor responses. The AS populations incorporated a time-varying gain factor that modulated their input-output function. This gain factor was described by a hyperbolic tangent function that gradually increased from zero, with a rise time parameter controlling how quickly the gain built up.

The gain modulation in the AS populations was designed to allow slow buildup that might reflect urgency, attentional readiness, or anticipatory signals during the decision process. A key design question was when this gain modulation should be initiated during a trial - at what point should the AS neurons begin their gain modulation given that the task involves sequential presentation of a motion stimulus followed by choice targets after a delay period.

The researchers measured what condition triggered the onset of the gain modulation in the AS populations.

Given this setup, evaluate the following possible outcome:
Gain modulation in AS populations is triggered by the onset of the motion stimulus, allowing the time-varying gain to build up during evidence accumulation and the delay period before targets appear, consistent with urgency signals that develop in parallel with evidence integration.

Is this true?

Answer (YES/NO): NO